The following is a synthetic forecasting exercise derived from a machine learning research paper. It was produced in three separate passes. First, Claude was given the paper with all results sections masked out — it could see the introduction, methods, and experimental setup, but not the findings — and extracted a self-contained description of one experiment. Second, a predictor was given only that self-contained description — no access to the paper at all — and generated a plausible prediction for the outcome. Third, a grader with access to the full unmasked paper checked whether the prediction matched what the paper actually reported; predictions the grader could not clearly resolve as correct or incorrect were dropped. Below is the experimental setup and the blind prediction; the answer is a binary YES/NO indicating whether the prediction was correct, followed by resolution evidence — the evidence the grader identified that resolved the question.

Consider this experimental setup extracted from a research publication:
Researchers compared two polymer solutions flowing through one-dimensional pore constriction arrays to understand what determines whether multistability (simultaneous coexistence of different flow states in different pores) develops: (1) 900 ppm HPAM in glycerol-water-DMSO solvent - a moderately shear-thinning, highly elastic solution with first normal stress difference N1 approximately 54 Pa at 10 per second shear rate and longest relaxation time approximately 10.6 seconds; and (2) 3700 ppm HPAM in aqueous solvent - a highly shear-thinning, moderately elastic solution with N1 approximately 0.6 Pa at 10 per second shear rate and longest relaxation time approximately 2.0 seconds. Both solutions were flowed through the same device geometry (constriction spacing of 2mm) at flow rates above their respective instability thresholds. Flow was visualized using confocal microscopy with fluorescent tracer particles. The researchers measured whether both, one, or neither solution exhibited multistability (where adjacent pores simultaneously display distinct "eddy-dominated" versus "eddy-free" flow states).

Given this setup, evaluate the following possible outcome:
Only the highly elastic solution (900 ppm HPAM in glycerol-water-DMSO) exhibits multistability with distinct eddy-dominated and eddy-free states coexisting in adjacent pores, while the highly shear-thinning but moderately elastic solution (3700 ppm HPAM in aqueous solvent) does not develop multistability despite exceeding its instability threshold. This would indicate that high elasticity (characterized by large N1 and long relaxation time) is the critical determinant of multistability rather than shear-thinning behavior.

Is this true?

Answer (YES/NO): YES